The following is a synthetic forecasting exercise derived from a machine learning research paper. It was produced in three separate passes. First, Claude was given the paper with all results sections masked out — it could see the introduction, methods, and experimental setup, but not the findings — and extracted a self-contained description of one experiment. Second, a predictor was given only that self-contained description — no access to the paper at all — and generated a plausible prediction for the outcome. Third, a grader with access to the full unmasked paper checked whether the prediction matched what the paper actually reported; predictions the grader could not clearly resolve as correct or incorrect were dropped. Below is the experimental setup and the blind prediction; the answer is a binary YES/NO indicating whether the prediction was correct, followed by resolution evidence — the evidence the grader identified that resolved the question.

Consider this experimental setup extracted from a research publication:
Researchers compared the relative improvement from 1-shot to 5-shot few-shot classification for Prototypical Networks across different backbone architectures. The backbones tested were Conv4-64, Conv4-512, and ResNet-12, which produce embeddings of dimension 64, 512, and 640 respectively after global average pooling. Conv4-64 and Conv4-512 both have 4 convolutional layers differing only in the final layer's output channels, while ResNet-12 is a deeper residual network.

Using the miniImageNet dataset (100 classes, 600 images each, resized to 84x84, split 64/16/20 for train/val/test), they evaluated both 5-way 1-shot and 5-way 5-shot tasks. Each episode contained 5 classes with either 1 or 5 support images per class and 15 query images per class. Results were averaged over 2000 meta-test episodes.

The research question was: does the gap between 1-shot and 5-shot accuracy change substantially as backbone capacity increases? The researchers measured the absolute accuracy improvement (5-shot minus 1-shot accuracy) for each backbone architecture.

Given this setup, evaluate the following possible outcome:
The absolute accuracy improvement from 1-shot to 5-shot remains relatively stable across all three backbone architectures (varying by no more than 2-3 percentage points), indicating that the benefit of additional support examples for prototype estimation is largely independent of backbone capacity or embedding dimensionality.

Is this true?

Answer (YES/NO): YES